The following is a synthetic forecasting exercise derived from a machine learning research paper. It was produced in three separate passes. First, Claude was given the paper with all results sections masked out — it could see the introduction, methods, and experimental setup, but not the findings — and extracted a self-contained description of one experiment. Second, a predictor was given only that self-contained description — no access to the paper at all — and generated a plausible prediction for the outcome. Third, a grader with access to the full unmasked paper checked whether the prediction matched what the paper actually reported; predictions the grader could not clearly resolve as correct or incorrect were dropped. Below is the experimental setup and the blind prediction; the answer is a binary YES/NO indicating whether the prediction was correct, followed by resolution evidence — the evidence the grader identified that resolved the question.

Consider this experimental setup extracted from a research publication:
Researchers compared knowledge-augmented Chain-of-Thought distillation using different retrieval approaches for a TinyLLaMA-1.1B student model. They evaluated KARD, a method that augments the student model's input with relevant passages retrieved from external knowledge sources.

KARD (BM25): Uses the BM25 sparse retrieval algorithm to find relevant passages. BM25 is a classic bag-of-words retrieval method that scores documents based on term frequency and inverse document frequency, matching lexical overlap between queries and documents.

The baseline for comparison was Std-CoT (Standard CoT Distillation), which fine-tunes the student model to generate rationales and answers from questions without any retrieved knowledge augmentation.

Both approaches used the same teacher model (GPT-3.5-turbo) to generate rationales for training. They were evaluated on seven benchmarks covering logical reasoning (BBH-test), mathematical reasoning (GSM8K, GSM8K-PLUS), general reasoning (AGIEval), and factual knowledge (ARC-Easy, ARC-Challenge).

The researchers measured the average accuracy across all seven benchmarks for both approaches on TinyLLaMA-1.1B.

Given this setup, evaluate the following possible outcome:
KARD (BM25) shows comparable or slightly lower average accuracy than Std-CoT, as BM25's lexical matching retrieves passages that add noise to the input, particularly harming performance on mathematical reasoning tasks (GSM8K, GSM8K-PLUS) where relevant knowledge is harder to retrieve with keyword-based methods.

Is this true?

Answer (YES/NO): NO